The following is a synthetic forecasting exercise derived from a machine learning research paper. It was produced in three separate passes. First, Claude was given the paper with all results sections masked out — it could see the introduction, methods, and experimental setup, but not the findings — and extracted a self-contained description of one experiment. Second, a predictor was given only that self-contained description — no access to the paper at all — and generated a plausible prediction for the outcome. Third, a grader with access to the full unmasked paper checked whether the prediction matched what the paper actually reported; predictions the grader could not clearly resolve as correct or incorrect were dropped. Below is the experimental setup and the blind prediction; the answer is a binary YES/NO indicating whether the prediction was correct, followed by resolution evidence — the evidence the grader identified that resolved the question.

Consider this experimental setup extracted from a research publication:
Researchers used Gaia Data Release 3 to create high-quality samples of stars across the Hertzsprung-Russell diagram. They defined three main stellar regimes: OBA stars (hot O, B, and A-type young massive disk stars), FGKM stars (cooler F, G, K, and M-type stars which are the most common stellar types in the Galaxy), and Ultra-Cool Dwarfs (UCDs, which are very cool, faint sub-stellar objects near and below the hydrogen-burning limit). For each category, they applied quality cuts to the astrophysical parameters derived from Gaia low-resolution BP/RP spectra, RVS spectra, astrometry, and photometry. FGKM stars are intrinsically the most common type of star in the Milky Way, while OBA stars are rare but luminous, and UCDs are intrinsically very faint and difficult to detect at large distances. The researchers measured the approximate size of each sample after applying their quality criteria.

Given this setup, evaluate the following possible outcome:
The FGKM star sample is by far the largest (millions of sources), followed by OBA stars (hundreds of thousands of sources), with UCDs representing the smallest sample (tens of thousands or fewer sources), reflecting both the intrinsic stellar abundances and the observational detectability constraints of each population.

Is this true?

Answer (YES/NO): NO